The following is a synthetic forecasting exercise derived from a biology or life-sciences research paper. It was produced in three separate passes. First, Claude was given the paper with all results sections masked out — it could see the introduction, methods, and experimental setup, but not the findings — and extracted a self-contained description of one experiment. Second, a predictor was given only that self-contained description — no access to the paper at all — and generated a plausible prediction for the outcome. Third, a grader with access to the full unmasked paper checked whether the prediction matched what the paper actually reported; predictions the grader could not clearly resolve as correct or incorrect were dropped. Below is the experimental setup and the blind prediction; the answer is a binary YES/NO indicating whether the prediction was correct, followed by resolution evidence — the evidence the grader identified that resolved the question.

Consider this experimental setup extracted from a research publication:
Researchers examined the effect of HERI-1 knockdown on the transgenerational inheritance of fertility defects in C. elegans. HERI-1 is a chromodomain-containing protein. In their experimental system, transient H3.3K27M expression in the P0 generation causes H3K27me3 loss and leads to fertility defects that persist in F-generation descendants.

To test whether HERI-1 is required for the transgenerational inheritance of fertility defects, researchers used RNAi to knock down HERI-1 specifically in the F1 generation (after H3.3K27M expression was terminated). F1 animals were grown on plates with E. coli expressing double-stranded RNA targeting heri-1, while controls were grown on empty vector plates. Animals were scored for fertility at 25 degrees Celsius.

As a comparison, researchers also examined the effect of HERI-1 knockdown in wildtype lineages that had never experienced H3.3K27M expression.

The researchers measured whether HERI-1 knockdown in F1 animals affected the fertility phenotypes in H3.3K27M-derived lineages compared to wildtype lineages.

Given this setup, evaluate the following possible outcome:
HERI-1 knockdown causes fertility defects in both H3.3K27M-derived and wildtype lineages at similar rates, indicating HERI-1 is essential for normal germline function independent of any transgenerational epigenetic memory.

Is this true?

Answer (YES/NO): NO